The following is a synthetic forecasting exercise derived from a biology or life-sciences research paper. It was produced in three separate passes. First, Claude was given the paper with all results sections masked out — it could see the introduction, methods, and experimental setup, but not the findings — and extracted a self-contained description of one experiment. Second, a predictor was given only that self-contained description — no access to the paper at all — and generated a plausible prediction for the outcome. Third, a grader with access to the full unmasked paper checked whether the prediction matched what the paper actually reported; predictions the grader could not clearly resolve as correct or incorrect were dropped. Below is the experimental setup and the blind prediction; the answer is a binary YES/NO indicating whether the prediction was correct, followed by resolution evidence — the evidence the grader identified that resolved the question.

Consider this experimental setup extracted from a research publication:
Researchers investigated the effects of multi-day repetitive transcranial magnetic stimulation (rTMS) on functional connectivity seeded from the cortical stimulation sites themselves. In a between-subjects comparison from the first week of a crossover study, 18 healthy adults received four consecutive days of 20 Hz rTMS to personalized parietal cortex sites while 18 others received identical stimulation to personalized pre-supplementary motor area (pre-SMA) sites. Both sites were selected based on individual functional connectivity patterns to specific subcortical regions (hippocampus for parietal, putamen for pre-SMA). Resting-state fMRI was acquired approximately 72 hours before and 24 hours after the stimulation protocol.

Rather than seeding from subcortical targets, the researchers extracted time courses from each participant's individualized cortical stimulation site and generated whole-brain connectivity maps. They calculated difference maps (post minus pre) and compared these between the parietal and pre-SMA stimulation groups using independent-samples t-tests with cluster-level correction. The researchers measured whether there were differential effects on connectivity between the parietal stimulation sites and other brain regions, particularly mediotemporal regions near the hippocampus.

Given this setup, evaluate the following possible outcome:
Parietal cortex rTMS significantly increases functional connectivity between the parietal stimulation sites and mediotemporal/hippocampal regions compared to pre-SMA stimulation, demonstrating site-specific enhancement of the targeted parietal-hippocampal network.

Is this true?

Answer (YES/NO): NO